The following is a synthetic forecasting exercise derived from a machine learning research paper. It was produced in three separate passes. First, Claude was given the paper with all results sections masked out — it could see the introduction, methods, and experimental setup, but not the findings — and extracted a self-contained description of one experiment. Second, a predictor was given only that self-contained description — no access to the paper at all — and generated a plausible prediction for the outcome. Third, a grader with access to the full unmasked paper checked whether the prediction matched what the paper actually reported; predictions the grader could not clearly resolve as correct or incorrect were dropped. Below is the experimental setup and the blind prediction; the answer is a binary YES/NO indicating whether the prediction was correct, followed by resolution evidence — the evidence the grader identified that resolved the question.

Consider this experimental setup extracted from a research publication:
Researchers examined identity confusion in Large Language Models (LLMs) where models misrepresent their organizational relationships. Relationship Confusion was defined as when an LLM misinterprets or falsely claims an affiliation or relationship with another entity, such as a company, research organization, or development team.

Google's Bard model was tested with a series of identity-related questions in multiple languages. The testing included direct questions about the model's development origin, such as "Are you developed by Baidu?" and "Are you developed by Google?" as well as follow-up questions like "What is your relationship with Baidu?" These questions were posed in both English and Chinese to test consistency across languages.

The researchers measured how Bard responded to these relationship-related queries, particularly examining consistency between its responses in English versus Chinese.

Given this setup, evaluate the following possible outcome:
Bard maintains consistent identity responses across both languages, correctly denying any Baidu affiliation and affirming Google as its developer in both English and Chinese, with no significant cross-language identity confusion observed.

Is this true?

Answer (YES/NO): NO